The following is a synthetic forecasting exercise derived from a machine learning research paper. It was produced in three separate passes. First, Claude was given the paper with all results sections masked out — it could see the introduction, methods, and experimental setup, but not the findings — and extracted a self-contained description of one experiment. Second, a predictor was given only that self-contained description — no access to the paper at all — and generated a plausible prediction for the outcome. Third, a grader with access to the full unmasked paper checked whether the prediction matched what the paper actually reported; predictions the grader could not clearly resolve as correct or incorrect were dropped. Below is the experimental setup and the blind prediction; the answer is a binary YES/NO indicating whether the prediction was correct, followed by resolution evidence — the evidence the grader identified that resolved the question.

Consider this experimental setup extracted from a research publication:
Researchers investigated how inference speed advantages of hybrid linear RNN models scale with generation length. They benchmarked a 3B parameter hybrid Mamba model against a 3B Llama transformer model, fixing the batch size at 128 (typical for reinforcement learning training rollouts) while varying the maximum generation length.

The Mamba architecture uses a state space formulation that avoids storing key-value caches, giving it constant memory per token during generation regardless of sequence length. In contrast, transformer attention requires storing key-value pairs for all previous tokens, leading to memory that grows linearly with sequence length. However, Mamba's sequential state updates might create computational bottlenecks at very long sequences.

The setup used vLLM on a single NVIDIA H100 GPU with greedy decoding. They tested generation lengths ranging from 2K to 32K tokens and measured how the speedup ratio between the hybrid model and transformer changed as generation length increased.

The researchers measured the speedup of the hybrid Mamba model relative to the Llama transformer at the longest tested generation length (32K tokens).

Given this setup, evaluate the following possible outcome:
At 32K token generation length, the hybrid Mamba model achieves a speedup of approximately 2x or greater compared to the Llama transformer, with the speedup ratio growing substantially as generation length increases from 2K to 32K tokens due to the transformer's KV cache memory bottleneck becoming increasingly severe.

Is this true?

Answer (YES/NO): YES